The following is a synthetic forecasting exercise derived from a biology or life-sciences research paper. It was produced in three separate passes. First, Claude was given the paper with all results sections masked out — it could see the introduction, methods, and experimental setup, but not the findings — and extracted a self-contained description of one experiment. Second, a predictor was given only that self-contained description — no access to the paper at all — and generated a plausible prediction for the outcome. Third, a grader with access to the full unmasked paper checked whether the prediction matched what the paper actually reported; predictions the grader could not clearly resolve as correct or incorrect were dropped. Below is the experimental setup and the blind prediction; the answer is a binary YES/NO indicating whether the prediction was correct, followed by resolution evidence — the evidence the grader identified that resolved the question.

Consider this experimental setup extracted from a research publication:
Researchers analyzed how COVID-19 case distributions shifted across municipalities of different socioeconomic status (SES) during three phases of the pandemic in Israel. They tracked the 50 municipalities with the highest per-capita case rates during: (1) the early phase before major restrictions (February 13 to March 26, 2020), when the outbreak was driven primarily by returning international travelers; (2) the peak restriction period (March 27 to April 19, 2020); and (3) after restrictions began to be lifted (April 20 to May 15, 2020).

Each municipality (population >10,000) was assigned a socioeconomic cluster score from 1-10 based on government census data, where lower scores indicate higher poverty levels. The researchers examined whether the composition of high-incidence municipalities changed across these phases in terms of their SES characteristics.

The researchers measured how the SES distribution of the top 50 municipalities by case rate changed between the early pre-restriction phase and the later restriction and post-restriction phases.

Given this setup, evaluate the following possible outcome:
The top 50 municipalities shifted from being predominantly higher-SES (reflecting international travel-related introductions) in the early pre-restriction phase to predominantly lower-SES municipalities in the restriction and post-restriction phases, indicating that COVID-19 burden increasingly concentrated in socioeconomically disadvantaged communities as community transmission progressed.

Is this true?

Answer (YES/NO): NO